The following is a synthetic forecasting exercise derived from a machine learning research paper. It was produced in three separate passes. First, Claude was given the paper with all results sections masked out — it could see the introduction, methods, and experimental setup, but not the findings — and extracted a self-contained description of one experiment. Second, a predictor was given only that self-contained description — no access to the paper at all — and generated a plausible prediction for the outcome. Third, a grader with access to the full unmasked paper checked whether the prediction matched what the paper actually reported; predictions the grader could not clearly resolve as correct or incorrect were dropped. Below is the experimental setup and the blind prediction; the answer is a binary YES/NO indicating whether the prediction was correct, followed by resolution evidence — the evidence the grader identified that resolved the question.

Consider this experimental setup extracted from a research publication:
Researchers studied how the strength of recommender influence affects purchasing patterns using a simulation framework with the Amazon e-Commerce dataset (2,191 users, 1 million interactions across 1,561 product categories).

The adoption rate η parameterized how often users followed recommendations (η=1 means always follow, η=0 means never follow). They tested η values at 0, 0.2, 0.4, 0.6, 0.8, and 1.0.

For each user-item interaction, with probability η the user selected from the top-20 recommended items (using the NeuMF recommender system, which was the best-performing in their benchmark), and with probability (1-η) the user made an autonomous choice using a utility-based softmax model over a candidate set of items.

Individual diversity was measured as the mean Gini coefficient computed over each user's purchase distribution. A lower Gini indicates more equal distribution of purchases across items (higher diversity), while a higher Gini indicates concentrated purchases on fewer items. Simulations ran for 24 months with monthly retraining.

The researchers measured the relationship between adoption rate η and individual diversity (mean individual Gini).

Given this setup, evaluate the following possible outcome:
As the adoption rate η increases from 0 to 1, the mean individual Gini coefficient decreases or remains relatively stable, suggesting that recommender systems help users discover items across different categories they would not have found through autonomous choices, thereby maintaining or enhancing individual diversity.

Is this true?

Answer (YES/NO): YES